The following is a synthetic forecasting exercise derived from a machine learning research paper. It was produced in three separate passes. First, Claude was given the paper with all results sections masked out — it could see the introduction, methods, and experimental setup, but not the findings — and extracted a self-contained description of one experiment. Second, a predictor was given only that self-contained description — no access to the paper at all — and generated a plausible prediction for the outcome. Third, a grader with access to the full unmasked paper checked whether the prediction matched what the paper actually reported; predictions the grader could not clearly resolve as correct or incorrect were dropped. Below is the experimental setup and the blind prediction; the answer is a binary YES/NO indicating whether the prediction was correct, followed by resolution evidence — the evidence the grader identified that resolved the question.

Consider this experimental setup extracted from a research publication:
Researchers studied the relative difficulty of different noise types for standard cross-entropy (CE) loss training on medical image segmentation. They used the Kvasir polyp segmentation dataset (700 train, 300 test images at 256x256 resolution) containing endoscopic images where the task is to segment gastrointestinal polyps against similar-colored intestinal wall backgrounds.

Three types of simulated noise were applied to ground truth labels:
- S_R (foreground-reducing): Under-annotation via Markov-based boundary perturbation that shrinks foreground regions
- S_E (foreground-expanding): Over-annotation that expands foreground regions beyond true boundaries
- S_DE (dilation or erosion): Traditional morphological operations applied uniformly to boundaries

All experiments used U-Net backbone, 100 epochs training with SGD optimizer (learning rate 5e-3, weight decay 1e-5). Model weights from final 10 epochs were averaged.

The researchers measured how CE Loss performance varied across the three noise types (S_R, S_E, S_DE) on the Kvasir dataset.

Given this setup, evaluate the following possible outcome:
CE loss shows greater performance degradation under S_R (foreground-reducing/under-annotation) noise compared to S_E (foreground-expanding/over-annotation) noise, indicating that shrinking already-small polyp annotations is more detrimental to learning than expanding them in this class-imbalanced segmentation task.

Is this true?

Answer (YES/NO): YES